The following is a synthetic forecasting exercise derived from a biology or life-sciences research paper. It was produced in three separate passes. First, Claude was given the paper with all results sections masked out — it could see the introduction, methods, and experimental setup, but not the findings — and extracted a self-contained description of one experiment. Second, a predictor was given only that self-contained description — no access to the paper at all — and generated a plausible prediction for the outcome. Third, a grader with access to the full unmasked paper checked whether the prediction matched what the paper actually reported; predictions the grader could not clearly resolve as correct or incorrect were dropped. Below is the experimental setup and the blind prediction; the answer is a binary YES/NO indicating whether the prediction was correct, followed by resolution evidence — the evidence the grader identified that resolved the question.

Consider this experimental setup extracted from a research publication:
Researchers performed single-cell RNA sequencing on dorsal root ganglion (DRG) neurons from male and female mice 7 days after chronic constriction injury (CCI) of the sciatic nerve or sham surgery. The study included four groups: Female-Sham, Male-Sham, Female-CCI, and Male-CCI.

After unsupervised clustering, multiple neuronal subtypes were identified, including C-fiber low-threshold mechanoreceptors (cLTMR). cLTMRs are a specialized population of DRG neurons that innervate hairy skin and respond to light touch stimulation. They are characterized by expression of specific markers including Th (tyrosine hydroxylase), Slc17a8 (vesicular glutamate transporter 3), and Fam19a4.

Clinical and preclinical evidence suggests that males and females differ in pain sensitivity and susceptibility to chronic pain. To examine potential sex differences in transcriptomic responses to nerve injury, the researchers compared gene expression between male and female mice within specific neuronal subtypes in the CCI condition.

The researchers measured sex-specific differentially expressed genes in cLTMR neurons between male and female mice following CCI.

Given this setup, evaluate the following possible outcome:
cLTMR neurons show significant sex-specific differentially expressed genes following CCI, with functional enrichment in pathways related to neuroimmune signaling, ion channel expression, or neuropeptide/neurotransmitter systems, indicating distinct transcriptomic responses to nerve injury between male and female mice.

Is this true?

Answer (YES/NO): YES